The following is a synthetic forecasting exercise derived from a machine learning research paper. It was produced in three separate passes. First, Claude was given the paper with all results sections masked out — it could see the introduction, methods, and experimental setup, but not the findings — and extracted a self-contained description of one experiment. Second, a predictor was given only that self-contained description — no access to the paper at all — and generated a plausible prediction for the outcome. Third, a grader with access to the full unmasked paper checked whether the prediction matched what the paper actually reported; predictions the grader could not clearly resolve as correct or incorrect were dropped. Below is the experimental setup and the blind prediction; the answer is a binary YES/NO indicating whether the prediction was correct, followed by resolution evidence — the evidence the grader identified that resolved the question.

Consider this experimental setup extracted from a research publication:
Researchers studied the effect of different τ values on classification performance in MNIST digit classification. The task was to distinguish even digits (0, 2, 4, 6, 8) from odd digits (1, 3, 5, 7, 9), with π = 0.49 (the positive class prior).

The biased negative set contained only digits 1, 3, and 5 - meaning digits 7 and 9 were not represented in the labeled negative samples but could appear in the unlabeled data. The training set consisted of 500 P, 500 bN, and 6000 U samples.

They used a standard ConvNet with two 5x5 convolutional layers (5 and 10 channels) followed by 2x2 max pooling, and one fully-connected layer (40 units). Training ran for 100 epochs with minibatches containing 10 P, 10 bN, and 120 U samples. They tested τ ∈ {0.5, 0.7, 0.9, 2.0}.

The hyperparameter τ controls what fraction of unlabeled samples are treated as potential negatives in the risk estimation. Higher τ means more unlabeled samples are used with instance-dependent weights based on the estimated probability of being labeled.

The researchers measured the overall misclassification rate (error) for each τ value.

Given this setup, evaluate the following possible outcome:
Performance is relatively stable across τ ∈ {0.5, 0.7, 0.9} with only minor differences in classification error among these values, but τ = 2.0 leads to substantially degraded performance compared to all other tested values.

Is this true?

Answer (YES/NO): NO